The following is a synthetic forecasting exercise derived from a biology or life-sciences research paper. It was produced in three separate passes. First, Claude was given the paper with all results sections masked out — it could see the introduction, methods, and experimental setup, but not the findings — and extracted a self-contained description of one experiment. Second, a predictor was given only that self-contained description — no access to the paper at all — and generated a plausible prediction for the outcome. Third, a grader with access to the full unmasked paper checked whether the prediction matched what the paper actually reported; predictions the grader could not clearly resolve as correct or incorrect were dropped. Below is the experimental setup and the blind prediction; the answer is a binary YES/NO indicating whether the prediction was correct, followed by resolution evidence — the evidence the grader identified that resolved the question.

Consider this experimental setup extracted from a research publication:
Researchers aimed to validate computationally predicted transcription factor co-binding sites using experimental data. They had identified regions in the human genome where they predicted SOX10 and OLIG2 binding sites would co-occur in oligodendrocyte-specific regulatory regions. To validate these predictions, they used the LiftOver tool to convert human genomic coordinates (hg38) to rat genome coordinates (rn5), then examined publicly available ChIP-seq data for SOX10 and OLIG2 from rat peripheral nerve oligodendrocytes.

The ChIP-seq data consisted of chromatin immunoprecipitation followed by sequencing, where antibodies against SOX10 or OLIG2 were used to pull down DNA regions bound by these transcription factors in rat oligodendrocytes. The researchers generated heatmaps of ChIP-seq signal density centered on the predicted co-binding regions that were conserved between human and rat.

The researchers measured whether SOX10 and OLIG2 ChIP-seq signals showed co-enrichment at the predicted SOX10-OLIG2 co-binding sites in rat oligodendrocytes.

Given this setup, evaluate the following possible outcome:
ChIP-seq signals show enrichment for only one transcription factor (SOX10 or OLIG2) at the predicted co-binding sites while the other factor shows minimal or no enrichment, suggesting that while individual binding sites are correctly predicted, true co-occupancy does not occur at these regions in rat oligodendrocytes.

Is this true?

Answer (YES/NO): NO